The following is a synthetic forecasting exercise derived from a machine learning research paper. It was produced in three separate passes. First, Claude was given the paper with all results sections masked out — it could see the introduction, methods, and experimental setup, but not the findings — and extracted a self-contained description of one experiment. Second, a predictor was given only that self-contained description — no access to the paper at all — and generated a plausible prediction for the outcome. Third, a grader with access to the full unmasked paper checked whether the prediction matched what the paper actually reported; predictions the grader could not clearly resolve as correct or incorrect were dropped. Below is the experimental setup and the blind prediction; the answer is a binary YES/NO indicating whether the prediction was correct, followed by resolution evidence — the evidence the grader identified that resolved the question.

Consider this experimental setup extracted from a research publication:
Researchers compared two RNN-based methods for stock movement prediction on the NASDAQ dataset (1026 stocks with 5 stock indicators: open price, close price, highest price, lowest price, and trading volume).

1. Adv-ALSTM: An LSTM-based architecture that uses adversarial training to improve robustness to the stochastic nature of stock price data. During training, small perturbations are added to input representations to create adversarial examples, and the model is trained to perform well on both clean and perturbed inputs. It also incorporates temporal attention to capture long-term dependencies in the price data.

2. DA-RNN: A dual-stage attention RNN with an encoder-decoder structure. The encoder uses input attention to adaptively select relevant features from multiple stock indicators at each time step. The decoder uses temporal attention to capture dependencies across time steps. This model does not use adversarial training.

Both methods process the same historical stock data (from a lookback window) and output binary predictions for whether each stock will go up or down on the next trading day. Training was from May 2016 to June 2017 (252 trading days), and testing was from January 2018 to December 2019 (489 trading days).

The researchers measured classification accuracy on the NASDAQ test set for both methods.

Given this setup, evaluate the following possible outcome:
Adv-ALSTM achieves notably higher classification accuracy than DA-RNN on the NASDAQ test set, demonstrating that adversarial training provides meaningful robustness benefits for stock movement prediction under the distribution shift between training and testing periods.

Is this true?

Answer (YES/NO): NO